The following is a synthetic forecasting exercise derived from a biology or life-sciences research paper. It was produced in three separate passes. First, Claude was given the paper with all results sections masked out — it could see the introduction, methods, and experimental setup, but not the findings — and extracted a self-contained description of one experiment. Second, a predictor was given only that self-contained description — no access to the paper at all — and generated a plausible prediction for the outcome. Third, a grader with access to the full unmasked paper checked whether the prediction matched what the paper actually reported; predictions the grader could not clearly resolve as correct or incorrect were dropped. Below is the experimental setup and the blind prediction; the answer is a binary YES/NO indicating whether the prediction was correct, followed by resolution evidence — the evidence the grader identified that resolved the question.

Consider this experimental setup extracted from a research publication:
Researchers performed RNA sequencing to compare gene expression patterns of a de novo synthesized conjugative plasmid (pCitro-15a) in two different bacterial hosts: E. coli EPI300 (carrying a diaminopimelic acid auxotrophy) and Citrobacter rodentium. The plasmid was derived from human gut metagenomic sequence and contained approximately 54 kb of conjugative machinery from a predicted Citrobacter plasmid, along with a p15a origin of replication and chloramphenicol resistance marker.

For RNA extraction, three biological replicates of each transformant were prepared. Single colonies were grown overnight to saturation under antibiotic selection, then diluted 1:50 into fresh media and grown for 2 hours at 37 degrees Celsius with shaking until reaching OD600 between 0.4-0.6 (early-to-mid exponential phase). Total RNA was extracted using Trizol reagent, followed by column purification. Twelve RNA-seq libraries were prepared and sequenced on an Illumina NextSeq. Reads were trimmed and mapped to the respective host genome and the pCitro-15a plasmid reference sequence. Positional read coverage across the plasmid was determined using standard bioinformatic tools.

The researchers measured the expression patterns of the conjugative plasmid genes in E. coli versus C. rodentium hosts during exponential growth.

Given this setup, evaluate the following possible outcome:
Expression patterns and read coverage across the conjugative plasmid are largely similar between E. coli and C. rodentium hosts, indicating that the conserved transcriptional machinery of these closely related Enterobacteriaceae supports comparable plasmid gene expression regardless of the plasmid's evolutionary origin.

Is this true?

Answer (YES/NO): NO